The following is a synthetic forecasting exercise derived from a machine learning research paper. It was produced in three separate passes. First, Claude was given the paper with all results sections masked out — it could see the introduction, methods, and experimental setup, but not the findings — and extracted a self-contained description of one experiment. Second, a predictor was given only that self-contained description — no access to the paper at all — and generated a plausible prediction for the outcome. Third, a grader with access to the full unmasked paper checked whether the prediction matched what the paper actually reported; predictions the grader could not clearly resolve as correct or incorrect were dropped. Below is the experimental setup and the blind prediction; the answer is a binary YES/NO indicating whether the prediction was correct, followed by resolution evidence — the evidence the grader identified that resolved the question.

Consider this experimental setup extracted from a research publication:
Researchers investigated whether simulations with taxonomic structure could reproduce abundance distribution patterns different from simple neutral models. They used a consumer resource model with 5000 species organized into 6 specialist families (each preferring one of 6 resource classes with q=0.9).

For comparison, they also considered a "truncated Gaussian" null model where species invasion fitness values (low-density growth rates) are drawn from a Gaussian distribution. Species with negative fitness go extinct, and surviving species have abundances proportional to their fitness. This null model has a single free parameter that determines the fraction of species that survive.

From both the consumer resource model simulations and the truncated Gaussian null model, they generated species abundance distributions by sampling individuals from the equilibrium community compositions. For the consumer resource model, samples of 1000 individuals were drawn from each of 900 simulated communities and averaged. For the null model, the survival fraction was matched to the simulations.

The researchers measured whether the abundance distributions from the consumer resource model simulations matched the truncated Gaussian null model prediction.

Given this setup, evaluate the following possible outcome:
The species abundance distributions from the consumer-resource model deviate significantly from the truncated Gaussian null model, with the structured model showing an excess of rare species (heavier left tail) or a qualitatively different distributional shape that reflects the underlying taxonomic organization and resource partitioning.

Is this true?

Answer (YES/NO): YES